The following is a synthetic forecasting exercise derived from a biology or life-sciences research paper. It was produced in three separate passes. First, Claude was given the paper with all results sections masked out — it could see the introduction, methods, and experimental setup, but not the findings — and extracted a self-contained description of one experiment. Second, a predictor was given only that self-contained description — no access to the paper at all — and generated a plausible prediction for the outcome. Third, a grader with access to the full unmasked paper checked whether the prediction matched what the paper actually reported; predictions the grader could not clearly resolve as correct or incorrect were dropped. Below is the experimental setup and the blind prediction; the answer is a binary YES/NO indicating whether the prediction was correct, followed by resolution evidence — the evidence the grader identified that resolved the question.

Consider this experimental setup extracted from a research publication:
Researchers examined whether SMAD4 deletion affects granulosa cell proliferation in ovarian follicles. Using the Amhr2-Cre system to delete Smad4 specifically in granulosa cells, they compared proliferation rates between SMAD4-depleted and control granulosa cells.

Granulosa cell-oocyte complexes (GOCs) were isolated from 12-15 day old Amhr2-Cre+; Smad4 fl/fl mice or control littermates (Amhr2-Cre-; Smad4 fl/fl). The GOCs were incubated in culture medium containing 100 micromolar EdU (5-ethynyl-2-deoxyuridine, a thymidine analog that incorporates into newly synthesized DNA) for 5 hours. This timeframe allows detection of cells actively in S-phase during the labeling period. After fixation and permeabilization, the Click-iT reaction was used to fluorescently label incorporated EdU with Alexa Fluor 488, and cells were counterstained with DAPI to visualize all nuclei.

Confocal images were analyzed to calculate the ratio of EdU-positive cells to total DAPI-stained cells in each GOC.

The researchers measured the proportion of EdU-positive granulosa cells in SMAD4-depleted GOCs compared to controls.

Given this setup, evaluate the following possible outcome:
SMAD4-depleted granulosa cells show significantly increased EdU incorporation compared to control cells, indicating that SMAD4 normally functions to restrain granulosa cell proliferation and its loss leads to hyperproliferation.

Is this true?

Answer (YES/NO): NO